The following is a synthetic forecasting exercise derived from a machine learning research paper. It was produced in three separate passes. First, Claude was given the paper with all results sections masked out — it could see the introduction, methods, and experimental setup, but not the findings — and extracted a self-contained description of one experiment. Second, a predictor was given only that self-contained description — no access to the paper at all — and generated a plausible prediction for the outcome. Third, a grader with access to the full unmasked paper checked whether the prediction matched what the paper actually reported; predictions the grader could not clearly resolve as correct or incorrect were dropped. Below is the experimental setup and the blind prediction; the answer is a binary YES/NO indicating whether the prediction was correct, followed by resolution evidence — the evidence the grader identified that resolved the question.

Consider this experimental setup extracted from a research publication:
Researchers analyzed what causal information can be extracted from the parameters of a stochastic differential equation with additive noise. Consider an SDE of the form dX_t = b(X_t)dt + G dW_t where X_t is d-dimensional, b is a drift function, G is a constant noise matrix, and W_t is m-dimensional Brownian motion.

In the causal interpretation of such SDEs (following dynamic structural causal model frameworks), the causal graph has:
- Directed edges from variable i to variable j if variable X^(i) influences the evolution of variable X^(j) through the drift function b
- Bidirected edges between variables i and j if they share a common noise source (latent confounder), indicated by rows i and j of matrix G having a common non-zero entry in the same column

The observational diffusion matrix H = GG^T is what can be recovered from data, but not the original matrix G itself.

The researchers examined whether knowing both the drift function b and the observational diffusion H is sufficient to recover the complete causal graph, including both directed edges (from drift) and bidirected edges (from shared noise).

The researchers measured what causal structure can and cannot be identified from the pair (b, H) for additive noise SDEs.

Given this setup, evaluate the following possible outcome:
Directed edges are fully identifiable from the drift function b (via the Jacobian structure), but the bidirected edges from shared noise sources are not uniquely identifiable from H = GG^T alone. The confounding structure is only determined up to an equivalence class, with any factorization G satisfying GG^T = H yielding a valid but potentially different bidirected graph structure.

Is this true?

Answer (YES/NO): NO